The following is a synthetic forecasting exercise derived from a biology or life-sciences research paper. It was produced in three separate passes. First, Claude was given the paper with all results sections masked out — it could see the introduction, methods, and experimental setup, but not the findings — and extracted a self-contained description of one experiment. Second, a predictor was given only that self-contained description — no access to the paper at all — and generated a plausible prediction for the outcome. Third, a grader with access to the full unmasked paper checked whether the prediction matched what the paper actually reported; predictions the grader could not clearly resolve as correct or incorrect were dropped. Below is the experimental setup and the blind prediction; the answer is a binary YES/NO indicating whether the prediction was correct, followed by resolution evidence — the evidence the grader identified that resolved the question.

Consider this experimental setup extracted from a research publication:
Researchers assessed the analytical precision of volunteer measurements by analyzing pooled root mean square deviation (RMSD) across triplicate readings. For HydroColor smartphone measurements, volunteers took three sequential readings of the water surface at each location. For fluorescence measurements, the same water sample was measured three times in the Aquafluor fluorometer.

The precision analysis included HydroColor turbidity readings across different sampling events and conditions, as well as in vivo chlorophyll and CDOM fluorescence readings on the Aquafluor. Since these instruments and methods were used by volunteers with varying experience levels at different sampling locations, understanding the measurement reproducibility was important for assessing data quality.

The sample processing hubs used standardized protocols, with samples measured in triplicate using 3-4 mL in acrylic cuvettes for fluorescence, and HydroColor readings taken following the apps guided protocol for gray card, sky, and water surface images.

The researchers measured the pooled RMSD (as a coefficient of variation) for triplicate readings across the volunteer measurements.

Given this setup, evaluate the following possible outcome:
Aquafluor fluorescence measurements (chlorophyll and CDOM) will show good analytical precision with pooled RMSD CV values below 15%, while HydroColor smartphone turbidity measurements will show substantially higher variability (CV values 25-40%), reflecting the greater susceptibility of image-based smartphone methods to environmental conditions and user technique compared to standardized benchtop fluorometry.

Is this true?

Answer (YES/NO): NO